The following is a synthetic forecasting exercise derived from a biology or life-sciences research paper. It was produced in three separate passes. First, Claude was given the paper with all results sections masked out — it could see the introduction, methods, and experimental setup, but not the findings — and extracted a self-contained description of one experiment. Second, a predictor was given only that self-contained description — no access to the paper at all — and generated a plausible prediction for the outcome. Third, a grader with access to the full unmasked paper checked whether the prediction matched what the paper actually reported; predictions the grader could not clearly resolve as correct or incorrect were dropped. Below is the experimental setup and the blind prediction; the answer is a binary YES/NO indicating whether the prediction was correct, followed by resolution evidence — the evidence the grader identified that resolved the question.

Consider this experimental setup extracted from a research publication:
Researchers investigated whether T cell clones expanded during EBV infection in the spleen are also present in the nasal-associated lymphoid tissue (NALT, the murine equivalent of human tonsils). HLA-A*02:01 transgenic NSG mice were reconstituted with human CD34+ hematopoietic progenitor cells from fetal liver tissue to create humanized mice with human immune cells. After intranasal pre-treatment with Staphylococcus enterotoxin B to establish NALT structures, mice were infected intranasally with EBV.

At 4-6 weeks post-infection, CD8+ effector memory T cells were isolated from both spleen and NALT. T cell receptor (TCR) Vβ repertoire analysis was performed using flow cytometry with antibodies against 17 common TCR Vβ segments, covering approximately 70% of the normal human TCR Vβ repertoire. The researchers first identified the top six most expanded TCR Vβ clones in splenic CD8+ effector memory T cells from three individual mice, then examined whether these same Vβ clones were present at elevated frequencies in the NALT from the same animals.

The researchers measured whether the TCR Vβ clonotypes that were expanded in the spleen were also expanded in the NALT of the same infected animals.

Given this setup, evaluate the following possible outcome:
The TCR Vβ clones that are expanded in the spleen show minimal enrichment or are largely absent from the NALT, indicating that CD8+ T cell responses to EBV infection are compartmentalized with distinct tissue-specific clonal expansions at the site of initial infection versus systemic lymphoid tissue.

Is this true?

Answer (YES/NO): NO